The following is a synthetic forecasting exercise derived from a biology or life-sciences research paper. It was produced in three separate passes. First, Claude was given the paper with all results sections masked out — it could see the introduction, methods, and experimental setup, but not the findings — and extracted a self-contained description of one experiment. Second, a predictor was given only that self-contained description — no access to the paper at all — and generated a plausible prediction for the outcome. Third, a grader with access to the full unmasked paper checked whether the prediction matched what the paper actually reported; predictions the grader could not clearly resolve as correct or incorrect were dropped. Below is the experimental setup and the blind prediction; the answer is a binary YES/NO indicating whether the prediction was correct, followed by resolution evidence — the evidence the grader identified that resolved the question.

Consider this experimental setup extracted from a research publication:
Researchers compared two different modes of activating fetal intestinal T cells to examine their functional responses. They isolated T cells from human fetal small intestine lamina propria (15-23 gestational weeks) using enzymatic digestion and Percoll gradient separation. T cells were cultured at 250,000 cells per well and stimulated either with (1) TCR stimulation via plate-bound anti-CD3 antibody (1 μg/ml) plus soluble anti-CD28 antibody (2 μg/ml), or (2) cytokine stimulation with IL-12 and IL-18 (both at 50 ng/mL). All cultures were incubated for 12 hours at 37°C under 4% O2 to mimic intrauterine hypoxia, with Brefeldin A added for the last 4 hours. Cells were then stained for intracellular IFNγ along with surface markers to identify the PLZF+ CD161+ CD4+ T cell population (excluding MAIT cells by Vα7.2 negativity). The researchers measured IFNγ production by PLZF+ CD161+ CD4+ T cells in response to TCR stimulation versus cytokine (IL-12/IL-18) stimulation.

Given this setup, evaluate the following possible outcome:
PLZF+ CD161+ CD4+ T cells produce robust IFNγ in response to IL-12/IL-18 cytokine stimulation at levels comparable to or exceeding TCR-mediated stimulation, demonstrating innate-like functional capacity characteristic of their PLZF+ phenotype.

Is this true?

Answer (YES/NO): YES